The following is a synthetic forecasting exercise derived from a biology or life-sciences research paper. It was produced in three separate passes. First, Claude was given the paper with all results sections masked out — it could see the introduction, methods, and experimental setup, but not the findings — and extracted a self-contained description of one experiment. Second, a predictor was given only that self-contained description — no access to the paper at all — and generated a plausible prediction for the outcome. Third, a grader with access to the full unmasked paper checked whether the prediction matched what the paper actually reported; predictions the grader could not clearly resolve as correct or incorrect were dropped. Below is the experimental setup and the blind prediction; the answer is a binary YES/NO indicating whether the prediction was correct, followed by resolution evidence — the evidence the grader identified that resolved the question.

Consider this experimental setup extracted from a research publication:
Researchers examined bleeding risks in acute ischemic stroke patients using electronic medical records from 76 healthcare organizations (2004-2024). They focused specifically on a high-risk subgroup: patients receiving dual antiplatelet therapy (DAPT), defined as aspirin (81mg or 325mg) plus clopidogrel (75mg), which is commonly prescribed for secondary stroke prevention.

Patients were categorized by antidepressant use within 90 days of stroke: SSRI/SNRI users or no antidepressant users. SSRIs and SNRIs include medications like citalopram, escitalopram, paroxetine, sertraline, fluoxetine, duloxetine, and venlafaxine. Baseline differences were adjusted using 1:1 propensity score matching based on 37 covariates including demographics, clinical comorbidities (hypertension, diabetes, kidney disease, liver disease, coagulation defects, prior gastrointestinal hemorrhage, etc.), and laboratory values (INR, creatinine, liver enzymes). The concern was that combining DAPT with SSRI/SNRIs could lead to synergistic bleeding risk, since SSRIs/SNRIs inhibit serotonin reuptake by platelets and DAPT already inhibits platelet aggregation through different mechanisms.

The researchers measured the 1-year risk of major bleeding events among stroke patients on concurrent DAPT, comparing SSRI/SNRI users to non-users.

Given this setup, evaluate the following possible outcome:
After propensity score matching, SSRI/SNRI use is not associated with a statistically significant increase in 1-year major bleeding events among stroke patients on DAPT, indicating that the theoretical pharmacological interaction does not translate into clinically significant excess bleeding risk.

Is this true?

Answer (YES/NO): NO